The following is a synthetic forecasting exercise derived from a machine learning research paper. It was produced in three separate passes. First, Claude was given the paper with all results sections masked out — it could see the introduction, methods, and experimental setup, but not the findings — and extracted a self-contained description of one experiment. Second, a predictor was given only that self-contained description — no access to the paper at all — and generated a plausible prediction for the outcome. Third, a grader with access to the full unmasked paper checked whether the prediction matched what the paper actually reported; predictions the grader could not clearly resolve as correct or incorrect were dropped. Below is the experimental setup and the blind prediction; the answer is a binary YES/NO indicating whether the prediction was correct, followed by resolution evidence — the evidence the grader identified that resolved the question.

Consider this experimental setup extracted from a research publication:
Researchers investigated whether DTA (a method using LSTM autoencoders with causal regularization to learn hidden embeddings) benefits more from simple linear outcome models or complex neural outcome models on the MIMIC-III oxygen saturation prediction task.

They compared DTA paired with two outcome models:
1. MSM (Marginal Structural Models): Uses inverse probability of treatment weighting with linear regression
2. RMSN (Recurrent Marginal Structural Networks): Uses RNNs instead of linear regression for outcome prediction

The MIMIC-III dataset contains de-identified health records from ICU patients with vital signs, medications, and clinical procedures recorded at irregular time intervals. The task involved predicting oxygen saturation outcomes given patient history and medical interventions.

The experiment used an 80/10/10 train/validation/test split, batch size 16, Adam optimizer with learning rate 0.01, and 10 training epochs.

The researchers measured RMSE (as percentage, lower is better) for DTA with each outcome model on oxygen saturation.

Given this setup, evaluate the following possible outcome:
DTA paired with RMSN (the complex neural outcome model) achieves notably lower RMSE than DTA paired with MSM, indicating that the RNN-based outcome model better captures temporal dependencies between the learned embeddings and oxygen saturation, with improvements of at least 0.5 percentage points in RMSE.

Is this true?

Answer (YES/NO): NO